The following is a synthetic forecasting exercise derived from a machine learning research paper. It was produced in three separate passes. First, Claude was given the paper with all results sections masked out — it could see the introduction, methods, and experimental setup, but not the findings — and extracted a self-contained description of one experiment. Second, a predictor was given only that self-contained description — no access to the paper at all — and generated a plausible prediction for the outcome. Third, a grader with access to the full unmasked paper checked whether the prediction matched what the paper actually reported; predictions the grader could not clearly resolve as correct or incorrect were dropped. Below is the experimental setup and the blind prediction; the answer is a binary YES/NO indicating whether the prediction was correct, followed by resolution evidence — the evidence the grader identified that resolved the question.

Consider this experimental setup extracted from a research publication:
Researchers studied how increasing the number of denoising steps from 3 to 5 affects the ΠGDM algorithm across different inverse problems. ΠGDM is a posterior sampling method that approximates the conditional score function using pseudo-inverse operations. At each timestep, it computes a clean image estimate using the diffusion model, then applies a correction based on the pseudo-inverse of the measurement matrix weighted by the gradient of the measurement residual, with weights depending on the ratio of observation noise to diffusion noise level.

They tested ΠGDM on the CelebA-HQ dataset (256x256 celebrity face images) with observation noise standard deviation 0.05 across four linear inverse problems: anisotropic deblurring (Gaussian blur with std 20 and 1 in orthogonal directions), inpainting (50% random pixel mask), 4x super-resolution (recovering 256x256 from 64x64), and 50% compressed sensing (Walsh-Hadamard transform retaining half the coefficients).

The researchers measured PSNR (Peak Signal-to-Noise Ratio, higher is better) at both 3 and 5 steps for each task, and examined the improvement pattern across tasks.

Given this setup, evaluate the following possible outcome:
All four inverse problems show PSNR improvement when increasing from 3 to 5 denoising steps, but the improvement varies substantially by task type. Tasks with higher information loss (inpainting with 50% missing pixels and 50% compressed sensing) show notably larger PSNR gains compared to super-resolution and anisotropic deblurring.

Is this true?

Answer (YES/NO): NO